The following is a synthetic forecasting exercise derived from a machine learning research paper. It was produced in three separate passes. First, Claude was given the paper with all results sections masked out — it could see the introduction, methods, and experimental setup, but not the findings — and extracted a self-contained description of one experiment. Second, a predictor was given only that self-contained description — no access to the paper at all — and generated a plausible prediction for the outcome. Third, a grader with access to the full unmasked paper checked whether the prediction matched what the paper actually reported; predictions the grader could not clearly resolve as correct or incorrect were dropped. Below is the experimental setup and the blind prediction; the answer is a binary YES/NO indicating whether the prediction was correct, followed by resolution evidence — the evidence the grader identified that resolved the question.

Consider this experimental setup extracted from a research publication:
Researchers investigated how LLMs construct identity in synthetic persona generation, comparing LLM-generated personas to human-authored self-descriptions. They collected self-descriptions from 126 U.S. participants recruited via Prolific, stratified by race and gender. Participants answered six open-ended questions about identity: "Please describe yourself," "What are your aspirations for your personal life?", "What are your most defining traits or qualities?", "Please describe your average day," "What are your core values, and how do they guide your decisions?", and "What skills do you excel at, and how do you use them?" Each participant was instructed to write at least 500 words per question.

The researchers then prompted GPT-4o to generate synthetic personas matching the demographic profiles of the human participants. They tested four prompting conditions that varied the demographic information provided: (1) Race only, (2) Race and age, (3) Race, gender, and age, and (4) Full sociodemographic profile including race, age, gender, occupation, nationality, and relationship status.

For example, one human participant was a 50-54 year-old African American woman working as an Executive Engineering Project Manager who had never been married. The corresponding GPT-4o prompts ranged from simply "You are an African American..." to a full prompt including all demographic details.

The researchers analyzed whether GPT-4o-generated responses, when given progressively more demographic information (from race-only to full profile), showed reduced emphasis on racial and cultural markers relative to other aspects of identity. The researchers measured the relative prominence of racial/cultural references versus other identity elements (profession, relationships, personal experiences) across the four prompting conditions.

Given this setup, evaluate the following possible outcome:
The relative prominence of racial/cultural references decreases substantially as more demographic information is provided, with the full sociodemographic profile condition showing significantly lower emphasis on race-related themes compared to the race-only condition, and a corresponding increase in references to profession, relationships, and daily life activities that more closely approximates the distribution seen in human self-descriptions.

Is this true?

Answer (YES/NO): NO